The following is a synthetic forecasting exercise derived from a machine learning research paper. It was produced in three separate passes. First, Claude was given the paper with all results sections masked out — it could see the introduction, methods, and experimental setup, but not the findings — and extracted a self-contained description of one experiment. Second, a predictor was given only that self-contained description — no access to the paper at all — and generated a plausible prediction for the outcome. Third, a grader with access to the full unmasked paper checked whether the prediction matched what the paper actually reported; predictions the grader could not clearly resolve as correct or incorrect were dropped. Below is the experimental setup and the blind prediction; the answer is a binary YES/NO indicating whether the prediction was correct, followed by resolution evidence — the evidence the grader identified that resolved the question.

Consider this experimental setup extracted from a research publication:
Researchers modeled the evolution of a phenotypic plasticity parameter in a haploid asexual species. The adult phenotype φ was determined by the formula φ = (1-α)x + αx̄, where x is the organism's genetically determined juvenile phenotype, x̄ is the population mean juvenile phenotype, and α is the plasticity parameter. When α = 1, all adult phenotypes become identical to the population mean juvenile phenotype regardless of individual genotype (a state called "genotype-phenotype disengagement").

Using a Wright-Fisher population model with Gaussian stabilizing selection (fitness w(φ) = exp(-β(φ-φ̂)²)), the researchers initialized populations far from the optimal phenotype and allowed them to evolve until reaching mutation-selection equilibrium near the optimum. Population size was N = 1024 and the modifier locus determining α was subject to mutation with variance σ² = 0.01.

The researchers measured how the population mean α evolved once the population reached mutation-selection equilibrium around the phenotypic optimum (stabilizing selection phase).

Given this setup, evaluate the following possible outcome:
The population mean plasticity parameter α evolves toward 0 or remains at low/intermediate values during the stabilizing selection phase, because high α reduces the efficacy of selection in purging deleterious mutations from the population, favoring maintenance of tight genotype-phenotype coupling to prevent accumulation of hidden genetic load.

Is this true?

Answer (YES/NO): NO